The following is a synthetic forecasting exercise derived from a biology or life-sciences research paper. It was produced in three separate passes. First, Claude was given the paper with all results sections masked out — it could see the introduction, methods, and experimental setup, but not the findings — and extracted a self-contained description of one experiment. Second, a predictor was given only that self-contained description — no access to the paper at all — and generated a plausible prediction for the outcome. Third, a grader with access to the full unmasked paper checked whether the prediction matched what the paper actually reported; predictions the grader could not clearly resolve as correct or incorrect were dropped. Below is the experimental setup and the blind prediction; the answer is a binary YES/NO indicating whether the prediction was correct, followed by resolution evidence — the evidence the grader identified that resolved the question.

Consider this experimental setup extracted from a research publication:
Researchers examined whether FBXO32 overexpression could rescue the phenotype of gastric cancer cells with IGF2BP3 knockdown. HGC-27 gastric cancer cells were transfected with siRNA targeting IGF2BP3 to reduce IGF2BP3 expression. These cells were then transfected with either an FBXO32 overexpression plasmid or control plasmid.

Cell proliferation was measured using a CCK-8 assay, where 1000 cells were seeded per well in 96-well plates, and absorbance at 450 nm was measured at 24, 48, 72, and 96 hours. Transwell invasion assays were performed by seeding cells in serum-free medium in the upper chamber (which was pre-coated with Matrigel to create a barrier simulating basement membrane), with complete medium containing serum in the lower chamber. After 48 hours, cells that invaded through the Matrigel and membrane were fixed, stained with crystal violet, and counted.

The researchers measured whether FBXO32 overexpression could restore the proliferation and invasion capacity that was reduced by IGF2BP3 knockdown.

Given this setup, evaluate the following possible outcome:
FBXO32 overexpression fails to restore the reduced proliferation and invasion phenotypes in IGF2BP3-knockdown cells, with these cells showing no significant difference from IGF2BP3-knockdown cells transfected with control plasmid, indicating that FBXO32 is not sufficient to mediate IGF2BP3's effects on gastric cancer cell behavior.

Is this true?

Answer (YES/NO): NO